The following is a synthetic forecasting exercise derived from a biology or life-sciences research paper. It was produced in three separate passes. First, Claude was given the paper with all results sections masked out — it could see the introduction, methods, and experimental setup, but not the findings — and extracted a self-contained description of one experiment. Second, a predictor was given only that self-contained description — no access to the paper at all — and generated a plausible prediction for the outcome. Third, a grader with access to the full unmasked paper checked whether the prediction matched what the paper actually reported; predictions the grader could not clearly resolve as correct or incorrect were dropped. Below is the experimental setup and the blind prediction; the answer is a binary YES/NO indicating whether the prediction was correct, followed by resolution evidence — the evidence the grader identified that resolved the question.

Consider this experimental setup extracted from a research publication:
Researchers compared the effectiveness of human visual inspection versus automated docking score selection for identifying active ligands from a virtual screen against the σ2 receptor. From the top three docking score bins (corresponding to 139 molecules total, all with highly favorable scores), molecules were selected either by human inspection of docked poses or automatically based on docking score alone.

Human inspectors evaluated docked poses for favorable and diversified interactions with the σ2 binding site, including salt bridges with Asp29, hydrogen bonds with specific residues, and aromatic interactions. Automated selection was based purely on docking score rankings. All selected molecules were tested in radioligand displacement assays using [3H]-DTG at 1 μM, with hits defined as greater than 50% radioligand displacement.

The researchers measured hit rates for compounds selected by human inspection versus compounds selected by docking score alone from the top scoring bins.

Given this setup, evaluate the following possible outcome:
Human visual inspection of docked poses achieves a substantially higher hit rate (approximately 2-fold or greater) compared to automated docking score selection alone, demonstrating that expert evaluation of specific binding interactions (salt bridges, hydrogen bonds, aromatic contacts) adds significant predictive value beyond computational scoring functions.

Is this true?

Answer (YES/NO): YES